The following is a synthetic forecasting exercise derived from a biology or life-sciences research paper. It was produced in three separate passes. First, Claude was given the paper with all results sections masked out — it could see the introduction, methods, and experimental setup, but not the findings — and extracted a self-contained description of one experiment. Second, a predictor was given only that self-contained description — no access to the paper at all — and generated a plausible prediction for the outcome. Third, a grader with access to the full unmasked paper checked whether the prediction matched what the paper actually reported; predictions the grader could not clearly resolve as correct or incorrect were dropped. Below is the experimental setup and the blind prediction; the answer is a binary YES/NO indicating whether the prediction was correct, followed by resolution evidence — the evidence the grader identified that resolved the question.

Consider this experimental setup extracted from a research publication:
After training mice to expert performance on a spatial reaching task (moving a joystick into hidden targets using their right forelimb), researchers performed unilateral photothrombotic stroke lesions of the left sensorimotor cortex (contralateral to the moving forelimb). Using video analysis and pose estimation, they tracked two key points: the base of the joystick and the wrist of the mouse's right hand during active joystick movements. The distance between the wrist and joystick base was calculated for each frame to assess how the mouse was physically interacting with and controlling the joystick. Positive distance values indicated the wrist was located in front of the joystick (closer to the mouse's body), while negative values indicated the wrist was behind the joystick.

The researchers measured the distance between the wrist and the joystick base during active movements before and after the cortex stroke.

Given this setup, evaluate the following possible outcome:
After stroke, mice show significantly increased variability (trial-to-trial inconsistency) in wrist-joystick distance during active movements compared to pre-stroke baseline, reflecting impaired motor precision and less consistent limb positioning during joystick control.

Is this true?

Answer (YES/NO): YES